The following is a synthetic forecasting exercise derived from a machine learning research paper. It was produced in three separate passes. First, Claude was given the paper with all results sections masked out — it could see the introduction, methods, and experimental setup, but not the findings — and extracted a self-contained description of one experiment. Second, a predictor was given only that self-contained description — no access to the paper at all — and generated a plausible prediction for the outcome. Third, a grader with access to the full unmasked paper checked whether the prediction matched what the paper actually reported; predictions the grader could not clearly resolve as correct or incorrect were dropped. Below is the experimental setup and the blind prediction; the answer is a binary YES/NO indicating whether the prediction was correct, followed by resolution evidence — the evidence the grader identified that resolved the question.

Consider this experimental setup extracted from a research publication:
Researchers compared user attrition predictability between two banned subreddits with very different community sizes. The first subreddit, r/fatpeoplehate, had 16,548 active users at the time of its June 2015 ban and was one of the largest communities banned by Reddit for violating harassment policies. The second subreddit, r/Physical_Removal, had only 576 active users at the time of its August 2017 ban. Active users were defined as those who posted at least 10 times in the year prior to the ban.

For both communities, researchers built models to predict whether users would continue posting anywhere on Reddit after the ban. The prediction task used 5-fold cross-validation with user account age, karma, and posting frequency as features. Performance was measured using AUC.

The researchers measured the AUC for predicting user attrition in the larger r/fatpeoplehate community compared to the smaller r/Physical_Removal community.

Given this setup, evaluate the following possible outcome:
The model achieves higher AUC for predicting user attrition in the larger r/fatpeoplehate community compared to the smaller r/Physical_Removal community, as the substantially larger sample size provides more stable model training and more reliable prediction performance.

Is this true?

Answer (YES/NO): YES